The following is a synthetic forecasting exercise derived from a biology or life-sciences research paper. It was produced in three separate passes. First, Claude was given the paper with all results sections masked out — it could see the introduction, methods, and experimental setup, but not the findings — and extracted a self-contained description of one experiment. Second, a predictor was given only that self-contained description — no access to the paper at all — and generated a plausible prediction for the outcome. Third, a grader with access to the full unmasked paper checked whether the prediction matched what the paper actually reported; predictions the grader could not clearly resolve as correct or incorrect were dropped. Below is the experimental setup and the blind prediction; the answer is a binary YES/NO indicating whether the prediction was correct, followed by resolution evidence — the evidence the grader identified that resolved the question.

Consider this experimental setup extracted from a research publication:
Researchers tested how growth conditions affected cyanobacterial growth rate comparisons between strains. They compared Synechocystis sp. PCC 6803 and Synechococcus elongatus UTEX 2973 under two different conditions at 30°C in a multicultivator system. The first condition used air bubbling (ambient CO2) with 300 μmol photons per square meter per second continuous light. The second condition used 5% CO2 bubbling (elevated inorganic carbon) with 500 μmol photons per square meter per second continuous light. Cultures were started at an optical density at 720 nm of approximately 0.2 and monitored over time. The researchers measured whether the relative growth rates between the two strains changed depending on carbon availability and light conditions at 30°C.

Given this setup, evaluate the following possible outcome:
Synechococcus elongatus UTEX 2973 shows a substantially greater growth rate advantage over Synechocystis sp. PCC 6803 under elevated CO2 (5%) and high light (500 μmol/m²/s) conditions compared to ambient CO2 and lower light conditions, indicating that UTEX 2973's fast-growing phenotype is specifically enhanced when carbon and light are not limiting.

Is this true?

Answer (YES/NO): NO